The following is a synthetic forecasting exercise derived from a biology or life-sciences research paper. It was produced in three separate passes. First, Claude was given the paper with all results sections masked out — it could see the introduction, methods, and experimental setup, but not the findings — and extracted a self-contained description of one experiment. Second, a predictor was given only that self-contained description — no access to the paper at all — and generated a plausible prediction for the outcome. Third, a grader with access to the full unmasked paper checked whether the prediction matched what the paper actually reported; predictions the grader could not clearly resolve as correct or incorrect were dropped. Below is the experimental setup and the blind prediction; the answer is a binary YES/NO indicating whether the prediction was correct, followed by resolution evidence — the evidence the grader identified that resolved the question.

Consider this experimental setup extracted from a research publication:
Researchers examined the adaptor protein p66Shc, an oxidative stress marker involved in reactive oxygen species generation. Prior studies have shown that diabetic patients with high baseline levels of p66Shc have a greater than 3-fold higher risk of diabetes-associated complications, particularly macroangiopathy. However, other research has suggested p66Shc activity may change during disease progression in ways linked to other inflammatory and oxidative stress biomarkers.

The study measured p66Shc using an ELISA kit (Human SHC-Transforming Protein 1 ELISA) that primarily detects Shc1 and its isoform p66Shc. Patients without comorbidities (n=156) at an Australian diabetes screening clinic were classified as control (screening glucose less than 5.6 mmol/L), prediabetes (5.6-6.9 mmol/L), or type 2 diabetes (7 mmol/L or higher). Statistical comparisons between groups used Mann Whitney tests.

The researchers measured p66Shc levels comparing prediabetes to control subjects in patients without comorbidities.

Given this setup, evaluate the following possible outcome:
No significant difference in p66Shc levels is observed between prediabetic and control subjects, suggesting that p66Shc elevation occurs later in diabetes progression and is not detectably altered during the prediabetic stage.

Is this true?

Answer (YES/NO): YES